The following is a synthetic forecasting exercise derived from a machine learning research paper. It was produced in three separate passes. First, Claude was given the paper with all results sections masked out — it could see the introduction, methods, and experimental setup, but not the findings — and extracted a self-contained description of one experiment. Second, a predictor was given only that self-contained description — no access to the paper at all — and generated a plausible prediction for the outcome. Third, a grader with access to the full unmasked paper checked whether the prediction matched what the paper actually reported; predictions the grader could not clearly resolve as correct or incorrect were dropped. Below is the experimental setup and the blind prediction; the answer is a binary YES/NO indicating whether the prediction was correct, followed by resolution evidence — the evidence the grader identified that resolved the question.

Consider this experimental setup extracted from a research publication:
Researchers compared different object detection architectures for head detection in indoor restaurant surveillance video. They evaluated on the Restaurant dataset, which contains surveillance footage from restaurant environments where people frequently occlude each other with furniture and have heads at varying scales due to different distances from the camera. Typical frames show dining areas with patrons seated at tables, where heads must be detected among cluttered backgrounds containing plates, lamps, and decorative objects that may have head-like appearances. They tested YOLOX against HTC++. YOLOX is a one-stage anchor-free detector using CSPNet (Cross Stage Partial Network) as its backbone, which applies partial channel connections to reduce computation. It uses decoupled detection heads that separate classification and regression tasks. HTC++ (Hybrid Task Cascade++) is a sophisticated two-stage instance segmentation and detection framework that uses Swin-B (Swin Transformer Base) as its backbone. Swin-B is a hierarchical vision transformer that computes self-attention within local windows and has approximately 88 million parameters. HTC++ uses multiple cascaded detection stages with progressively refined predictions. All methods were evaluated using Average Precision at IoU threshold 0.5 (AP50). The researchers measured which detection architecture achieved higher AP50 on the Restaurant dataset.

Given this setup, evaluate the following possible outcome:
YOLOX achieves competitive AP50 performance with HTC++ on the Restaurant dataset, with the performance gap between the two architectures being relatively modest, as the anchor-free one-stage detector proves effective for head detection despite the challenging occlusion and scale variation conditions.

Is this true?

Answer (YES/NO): NO